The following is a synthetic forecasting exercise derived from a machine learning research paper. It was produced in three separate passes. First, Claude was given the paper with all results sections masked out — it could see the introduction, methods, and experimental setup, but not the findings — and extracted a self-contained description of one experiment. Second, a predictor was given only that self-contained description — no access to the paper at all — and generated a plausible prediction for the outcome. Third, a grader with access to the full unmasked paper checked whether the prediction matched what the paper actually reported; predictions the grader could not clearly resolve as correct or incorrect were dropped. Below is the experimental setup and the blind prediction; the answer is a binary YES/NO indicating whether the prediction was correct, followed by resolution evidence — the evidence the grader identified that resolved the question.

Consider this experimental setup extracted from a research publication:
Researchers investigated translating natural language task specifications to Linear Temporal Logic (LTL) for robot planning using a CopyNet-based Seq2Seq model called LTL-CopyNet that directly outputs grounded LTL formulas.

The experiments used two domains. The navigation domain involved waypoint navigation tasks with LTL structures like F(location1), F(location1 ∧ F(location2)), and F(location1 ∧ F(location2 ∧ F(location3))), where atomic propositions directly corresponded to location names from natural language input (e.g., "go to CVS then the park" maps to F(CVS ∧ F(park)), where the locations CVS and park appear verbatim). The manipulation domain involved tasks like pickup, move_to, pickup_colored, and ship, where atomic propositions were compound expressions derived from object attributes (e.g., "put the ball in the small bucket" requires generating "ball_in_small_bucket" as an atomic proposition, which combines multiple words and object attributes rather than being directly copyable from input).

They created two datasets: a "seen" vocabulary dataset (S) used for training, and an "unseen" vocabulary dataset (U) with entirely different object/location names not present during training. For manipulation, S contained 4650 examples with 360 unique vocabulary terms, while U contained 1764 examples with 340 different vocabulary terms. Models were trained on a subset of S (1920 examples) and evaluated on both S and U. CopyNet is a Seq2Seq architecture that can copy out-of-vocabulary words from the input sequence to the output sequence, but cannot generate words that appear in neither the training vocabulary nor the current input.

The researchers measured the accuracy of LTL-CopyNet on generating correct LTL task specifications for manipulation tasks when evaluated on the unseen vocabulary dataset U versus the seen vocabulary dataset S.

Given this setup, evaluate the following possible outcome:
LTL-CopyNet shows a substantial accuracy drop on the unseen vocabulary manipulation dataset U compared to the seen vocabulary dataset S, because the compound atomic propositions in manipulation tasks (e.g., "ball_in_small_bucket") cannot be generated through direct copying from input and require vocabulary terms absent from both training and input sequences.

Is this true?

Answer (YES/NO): YES